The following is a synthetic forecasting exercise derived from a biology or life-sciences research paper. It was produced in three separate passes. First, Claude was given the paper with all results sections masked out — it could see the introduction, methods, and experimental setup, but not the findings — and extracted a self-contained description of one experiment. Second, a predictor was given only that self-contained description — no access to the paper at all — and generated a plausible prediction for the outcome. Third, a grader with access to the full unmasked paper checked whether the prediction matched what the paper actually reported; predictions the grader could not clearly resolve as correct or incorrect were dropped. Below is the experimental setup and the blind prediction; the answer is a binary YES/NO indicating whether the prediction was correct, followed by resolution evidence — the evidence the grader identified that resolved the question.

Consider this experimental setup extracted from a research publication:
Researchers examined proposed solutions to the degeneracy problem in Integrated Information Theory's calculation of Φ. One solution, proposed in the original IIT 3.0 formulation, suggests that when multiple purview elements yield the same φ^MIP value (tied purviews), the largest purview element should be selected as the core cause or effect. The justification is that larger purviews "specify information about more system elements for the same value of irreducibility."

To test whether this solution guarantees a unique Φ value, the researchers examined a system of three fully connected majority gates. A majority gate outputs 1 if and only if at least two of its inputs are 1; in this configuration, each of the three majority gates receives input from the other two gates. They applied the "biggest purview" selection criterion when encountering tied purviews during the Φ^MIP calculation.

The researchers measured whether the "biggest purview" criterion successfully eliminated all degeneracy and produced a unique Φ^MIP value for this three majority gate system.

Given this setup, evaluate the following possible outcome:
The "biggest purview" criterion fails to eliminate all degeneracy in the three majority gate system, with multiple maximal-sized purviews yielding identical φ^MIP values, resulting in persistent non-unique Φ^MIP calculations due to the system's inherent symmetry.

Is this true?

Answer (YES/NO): YES